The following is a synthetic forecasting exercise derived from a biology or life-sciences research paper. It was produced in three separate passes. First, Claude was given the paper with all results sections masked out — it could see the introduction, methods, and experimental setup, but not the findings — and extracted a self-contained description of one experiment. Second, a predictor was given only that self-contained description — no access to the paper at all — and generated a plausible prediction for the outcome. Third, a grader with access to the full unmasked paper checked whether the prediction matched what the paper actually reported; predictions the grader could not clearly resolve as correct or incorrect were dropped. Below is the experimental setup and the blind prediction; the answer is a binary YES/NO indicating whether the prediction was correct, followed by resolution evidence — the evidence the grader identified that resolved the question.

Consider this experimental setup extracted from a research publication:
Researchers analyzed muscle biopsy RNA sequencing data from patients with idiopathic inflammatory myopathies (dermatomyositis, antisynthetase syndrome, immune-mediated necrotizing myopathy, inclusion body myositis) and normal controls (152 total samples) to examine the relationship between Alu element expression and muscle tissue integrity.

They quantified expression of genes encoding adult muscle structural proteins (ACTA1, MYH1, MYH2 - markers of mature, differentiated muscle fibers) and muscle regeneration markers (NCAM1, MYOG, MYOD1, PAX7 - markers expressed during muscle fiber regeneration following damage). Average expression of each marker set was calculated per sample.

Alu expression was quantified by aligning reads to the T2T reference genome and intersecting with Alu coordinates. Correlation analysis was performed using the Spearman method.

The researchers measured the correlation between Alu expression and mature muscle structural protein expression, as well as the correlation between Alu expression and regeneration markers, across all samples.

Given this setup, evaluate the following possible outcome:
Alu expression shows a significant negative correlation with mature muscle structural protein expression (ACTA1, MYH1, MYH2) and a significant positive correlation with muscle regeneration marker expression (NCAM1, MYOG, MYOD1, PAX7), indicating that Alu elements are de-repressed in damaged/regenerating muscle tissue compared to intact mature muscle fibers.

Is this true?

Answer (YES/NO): YES